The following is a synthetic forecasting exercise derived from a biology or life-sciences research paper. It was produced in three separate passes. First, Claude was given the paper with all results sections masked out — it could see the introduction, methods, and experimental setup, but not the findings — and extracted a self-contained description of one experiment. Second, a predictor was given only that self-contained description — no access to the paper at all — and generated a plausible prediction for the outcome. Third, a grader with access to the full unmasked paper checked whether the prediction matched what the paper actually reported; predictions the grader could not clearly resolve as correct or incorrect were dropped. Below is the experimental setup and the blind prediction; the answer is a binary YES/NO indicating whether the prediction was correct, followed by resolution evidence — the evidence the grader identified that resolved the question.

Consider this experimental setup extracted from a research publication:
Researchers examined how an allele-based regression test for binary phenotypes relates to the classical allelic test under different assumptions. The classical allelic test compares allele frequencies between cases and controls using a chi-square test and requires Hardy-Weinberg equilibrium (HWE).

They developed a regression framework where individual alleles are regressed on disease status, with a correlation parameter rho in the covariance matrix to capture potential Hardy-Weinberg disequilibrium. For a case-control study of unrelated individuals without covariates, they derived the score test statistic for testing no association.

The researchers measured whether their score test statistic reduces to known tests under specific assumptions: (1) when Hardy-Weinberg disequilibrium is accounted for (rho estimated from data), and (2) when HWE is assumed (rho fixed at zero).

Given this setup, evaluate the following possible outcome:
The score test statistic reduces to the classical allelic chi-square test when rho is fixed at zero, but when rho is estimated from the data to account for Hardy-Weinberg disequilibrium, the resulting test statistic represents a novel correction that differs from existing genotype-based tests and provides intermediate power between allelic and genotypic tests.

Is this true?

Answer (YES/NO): NO